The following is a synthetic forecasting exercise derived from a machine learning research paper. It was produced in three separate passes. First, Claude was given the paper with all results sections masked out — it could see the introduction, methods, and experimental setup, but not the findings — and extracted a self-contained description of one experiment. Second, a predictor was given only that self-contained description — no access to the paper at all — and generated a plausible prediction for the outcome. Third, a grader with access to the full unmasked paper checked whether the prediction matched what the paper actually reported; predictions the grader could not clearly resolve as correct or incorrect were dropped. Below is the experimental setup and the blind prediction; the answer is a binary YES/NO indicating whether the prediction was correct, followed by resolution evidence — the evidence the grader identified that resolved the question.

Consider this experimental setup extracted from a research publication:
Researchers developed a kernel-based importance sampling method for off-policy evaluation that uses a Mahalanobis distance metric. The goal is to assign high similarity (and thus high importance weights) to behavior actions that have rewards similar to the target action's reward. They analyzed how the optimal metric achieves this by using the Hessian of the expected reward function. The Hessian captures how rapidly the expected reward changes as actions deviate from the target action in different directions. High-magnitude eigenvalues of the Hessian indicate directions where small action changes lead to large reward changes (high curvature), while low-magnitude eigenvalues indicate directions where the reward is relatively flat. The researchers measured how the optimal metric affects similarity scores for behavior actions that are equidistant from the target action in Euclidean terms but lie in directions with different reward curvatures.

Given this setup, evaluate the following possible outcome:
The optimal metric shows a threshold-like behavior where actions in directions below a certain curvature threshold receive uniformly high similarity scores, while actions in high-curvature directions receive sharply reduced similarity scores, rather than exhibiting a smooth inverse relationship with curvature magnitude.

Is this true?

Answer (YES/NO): NO